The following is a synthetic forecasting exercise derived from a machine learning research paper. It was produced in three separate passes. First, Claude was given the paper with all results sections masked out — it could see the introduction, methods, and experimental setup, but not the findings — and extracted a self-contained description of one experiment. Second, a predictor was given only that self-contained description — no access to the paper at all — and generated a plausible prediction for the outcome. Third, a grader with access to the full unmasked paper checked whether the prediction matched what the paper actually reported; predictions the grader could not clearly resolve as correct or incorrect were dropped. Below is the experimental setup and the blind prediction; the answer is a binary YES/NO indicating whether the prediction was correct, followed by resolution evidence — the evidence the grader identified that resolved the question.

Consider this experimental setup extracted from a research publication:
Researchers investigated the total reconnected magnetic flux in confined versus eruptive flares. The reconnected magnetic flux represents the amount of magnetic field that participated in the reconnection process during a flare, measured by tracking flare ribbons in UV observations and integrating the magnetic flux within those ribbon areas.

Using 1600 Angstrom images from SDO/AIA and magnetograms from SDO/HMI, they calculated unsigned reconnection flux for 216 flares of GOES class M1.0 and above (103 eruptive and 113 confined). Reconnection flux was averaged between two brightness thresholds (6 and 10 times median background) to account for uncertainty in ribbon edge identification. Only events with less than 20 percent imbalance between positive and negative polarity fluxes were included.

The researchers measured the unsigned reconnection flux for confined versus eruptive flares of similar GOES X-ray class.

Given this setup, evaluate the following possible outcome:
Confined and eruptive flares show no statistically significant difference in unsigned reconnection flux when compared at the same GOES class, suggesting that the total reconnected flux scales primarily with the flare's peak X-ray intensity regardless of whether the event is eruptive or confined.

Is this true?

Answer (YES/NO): YES